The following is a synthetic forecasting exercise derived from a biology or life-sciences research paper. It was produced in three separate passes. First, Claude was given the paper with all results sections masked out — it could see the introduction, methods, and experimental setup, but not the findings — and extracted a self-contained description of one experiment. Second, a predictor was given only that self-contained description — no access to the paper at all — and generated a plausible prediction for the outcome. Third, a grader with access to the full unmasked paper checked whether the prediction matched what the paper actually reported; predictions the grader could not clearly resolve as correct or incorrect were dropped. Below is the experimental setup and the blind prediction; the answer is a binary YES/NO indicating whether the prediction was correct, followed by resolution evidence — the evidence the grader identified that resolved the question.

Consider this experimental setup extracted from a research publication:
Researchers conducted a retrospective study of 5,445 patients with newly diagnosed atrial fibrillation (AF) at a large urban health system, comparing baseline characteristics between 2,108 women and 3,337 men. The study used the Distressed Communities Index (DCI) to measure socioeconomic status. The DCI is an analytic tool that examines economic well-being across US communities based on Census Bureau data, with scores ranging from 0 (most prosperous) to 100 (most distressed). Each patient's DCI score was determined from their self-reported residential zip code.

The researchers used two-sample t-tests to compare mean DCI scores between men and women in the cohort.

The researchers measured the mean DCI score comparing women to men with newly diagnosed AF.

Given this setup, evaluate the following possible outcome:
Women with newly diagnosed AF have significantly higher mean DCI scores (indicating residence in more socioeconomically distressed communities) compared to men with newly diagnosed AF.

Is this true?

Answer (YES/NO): YES